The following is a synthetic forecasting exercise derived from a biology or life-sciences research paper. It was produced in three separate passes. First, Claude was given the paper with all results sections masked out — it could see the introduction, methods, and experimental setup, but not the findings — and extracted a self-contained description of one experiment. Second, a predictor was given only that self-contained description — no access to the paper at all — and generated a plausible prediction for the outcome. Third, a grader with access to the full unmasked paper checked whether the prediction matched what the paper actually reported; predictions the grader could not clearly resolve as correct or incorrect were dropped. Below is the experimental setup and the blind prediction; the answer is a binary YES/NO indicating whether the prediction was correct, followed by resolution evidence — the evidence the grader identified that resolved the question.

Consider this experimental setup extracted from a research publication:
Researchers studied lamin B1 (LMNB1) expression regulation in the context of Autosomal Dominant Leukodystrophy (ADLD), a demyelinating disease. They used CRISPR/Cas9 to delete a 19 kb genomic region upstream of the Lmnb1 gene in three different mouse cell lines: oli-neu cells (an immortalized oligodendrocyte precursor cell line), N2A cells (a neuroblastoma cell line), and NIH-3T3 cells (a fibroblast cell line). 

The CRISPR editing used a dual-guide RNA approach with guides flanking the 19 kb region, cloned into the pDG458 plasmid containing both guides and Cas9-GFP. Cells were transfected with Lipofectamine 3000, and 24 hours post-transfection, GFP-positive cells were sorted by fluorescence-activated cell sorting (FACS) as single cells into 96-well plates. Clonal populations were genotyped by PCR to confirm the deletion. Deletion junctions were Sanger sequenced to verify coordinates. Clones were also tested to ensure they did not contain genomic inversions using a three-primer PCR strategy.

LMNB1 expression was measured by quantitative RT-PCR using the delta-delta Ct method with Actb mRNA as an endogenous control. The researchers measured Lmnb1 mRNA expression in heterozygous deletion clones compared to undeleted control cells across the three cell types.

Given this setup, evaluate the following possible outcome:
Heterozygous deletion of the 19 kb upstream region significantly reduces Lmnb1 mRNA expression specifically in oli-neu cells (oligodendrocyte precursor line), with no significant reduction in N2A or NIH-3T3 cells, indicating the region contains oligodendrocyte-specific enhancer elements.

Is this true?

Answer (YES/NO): NO